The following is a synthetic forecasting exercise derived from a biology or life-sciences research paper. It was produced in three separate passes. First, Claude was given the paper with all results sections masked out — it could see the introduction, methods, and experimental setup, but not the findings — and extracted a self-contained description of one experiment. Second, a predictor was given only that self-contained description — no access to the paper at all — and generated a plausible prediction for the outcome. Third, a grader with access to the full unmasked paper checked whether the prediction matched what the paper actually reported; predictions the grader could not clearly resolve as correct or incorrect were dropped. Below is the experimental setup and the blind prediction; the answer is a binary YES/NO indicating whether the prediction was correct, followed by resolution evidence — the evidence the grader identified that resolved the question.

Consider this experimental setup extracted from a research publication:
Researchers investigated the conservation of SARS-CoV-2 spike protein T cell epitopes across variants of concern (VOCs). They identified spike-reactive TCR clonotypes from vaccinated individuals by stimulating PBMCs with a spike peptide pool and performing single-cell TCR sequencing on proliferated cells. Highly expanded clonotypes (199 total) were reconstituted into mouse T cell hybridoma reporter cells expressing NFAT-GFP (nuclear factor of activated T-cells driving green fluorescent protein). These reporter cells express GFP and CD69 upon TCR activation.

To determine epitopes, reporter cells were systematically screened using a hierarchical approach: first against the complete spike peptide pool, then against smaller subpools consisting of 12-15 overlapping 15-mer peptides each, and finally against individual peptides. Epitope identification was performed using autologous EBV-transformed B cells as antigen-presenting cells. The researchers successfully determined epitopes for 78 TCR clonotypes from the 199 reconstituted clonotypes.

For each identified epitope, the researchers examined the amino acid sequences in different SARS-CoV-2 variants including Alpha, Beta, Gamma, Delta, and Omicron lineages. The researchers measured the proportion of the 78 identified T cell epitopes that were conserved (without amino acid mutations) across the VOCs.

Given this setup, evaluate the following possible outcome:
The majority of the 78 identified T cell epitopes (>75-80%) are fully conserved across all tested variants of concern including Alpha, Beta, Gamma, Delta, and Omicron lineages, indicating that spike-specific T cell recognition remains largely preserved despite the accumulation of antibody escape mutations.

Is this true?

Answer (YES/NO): NO